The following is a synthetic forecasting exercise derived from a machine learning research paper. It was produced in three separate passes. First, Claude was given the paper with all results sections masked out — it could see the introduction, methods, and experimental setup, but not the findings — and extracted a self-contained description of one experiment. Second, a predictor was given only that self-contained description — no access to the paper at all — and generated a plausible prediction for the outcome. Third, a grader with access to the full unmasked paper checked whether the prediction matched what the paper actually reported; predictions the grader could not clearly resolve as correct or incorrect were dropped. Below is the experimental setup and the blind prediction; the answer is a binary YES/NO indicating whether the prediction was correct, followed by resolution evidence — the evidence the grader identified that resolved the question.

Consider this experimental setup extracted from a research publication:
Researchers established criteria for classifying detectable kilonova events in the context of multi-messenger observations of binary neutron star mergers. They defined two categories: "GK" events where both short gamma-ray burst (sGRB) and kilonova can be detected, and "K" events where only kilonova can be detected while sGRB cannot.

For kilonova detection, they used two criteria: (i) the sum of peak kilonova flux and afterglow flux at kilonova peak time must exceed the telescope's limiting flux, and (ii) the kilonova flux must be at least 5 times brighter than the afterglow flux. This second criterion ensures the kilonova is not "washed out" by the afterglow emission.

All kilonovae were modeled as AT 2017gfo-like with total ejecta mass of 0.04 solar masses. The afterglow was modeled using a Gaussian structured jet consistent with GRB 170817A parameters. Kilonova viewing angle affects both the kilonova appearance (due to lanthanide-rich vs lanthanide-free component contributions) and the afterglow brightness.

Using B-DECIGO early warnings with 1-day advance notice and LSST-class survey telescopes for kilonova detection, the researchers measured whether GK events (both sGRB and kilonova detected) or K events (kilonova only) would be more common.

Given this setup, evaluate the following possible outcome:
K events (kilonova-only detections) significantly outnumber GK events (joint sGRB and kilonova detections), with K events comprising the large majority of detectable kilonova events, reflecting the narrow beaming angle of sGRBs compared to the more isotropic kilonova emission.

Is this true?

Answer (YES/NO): YES